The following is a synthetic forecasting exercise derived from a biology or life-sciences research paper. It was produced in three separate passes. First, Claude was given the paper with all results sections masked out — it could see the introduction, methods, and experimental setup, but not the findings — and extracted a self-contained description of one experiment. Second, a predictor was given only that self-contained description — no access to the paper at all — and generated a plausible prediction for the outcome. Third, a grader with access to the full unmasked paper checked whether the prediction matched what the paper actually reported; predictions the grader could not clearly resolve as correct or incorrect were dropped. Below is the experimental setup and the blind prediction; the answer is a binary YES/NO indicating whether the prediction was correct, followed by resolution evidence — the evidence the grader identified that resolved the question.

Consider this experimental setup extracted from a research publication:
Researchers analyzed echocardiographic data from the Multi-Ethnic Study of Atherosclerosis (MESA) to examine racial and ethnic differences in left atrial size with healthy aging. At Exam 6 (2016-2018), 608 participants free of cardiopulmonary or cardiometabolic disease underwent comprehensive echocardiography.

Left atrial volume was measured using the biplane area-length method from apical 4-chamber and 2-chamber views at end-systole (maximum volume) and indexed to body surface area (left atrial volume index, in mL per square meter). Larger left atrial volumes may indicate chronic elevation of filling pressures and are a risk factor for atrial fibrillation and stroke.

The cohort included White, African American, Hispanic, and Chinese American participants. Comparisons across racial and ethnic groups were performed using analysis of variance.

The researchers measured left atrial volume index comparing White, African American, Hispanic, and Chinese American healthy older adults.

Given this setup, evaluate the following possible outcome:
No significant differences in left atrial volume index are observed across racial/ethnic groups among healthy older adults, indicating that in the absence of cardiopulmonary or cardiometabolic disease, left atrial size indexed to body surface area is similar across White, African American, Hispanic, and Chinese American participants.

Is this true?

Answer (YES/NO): NO